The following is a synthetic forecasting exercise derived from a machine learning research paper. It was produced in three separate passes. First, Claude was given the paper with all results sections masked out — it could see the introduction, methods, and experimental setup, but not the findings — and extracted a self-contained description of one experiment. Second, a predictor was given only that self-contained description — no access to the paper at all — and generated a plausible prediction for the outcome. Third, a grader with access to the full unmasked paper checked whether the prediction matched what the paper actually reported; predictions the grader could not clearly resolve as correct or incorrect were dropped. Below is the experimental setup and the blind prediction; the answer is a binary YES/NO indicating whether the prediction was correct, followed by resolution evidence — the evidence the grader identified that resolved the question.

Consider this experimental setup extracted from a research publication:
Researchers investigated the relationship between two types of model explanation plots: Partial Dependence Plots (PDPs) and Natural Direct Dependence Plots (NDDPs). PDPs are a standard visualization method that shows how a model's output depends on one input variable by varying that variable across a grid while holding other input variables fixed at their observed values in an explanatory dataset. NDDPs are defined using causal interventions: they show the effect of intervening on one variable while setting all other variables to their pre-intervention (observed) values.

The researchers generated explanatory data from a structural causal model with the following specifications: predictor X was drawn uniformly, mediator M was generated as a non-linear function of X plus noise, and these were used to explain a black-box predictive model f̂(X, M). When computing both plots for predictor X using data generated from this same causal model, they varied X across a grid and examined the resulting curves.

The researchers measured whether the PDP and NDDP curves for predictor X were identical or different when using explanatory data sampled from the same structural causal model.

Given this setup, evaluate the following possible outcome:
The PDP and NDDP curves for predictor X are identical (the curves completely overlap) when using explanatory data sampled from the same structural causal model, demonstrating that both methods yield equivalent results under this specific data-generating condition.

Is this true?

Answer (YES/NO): YES